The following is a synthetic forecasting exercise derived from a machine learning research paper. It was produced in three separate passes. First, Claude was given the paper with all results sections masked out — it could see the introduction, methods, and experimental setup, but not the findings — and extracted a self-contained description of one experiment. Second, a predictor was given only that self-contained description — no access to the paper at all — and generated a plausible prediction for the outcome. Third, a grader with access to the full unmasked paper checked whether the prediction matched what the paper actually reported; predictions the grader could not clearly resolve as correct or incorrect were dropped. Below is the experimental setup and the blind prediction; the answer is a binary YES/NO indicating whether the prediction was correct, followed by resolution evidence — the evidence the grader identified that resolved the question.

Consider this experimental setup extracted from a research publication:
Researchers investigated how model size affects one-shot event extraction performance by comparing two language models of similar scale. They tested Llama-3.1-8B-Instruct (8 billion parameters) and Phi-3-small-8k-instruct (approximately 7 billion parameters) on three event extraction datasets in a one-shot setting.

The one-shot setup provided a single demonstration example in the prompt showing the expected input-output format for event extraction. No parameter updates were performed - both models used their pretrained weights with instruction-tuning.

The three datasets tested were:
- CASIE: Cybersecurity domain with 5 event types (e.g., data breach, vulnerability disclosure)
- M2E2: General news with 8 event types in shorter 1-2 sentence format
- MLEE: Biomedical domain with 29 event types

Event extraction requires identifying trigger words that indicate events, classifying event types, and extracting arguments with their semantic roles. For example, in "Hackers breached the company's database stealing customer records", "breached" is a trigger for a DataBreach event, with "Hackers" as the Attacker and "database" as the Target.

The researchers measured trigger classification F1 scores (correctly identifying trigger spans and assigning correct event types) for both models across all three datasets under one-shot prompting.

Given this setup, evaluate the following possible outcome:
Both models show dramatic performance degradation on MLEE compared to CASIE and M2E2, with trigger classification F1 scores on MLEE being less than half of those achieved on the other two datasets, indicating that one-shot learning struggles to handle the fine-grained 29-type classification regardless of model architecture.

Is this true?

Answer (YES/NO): NO